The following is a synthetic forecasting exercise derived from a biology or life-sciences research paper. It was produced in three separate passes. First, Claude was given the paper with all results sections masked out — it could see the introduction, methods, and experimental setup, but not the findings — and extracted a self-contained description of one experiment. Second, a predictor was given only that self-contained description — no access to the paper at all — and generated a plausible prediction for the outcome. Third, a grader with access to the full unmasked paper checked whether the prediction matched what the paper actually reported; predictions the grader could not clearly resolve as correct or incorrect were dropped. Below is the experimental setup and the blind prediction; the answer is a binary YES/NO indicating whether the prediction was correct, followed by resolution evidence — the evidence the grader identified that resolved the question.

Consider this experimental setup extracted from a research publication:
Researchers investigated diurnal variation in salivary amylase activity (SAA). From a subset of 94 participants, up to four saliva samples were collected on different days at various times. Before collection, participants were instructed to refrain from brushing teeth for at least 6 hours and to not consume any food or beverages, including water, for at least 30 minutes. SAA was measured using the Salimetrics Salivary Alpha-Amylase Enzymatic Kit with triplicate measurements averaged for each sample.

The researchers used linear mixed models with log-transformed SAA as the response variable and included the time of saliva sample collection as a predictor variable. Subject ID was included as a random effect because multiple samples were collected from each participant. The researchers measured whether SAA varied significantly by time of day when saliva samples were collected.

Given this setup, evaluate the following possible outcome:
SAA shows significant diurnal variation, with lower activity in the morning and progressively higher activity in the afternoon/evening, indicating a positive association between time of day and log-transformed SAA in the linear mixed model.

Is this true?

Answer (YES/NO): YES